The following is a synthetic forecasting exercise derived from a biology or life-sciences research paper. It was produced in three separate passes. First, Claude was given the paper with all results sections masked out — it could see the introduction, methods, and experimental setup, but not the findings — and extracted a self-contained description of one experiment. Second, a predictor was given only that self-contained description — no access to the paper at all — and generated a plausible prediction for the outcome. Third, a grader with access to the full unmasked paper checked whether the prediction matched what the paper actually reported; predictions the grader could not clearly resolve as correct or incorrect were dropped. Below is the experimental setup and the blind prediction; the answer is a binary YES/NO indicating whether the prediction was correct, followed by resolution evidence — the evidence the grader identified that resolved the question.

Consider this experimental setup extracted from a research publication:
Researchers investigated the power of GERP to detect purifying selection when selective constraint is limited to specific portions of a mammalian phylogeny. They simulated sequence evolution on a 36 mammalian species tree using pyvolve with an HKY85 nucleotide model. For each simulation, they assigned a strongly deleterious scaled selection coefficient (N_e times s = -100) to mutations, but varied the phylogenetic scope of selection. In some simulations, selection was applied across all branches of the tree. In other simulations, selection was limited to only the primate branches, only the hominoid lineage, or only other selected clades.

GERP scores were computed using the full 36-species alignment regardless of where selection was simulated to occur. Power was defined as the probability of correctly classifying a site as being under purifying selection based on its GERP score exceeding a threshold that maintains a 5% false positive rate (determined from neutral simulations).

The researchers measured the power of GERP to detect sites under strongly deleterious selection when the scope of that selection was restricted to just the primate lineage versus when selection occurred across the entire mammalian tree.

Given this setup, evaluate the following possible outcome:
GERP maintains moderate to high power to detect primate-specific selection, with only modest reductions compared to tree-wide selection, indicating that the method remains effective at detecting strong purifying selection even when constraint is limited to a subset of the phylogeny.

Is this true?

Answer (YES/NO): NO